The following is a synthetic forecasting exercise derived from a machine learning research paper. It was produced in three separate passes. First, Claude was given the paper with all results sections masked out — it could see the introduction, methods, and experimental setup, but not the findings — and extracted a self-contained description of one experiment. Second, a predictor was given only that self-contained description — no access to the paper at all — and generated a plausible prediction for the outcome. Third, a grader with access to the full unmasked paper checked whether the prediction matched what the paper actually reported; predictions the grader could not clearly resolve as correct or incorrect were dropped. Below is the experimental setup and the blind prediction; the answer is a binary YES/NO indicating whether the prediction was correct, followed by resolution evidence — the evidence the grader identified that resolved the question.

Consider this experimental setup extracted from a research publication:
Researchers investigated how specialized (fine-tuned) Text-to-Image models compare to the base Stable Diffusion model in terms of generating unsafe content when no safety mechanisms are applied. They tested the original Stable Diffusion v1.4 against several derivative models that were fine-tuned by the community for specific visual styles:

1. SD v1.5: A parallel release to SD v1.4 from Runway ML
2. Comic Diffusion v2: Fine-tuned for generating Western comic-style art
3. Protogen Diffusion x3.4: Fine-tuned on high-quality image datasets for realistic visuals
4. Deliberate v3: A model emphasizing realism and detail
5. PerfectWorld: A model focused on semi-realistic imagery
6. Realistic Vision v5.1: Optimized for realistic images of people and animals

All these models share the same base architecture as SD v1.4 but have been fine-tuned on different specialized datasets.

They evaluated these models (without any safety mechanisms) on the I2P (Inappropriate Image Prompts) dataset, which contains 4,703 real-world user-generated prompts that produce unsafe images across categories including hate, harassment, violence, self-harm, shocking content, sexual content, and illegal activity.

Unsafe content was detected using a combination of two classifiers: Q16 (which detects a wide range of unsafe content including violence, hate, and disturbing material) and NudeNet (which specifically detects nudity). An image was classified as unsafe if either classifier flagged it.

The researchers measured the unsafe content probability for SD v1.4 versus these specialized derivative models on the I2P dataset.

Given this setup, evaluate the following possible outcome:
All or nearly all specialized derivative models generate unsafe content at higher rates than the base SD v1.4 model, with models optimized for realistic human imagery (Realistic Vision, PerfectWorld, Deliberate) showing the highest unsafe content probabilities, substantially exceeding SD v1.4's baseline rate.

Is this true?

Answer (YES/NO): NO